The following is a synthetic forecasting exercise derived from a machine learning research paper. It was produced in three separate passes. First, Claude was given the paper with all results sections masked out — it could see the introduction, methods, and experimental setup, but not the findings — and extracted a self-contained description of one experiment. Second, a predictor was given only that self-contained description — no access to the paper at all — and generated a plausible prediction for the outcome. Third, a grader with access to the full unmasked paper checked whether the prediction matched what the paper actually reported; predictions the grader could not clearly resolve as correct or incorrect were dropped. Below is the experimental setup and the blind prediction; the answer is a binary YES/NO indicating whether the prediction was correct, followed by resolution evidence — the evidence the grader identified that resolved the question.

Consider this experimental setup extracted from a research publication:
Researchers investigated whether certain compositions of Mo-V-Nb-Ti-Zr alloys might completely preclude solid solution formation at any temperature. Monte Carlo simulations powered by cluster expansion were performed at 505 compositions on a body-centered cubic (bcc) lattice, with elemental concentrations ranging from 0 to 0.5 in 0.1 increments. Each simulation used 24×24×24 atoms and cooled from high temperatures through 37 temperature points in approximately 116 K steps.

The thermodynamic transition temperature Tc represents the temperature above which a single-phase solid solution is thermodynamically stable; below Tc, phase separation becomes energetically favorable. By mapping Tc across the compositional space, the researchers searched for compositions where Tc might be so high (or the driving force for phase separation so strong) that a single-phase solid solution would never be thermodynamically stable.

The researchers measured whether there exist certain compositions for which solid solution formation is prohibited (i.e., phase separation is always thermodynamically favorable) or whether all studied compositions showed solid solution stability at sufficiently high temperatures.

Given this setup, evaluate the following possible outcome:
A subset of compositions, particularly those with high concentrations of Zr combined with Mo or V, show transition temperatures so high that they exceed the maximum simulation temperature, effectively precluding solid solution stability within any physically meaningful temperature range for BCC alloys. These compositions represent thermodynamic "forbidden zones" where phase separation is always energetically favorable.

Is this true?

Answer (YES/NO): NO